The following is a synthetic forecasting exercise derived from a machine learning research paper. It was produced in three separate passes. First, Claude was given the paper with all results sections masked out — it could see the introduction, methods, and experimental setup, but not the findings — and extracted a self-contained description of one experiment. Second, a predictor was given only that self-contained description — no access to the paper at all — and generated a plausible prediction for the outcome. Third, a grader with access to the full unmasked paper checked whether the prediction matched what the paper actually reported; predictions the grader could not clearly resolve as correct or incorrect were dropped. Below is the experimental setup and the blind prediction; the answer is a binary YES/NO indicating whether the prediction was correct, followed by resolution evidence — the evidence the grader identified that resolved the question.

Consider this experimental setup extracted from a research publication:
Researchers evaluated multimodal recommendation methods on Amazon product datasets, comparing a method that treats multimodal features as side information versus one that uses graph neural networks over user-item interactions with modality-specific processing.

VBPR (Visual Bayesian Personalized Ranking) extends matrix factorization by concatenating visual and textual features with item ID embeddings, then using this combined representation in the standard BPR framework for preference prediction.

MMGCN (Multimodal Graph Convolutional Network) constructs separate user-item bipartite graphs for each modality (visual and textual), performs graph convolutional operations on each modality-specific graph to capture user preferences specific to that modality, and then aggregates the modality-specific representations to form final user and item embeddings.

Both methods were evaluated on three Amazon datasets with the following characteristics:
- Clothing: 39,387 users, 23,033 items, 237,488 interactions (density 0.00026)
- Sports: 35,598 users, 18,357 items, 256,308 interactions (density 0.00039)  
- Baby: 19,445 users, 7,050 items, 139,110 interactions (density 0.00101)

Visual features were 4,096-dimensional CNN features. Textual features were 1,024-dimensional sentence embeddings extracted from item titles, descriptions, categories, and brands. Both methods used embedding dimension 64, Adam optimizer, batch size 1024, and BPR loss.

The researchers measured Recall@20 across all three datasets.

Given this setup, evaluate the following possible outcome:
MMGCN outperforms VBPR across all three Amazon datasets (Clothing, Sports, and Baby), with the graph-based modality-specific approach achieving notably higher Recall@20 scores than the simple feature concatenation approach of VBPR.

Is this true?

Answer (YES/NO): YES